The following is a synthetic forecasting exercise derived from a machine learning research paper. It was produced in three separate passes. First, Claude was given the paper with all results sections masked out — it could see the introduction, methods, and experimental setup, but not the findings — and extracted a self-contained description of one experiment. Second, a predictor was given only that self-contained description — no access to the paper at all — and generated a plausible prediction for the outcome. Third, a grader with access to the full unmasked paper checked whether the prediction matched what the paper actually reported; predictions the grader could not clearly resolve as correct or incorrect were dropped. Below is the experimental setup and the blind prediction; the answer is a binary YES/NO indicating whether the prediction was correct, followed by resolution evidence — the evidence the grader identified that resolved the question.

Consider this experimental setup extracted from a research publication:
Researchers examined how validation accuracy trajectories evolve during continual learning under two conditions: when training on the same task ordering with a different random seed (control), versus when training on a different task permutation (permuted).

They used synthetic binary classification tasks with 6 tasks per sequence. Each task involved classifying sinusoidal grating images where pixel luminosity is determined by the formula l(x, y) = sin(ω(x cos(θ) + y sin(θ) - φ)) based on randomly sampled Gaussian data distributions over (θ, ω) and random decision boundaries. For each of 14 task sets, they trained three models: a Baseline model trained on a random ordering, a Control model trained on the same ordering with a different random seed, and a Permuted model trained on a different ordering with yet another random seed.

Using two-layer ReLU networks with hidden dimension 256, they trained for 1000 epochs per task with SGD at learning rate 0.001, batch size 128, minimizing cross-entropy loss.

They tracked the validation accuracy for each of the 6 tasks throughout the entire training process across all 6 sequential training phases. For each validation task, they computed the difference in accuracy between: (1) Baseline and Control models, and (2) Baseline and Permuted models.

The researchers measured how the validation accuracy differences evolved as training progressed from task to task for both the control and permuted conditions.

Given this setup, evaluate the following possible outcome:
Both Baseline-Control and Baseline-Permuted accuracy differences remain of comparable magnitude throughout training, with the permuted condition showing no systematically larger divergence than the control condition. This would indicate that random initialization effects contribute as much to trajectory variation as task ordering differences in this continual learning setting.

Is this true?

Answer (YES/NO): NO